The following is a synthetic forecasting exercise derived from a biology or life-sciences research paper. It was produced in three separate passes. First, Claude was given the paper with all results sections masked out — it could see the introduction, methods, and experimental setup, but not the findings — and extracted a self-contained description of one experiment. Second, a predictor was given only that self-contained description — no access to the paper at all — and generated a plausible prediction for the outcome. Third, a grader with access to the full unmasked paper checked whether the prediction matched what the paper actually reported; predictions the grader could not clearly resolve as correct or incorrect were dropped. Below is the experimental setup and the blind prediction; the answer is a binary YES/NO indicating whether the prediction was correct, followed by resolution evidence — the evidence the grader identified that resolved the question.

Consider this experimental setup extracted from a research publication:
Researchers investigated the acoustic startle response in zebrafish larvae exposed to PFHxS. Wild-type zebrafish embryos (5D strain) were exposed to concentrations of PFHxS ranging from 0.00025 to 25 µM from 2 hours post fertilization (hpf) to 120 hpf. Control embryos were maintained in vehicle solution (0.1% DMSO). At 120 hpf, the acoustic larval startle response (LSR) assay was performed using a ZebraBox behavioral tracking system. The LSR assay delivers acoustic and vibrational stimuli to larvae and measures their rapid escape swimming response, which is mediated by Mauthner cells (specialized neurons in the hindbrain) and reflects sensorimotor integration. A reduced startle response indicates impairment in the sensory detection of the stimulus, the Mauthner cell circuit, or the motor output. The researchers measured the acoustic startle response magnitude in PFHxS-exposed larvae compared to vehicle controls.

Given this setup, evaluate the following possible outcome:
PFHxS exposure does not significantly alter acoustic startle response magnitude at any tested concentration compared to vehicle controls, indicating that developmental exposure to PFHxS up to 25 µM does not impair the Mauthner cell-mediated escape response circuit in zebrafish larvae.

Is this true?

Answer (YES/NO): NO